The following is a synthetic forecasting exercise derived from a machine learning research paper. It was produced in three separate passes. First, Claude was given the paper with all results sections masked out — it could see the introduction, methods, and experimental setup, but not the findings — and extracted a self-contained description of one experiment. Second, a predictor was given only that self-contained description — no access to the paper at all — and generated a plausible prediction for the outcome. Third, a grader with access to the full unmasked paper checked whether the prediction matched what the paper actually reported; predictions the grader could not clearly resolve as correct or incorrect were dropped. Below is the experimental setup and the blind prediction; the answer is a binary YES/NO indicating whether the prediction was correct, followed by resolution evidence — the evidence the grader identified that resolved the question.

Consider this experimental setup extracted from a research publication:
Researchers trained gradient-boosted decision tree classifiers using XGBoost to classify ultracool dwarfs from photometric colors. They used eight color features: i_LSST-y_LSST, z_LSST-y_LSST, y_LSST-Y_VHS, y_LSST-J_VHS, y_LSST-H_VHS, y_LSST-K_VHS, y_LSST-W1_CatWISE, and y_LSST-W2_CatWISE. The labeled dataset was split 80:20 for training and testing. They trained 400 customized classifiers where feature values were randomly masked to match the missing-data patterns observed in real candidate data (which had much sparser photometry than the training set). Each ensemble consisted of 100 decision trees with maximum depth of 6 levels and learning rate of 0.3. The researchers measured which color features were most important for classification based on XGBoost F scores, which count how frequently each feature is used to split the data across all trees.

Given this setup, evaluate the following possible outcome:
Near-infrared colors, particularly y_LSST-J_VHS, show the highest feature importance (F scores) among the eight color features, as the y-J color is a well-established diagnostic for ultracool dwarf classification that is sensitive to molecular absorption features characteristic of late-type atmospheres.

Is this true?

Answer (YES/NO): NO